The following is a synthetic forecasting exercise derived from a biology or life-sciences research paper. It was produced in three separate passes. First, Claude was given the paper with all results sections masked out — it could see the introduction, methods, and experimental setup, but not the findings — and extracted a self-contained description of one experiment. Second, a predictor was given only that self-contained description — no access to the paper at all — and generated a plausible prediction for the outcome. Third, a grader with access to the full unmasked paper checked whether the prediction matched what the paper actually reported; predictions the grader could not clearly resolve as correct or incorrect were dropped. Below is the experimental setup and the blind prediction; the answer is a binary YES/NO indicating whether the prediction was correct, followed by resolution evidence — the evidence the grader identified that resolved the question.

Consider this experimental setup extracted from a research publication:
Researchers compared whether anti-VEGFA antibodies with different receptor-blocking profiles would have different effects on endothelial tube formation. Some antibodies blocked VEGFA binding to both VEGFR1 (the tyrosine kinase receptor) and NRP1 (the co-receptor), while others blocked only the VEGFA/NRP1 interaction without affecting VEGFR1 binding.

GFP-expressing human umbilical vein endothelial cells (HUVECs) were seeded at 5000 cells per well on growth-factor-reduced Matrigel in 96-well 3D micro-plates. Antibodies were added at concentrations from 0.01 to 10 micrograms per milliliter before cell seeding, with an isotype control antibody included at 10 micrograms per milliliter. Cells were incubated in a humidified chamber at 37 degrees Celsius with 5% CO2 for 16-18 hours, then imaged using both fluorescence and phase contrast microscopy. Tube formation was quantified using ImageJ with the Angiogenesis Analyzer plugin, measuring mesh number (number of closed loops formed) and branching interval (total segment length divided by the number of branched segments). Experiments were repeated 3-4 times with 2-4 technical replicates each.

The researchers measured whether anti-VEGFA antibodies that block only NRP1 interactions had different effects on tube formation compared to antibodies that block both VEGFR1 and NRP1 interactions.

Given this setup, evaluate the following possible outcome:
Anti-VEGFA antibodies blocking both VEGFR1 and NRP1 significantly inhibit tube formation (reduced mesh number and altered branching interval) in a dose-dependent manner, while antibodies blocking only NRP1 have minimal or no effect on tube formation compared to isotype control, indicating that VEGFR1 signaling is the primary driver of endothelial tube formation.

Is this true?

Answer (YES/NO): NO